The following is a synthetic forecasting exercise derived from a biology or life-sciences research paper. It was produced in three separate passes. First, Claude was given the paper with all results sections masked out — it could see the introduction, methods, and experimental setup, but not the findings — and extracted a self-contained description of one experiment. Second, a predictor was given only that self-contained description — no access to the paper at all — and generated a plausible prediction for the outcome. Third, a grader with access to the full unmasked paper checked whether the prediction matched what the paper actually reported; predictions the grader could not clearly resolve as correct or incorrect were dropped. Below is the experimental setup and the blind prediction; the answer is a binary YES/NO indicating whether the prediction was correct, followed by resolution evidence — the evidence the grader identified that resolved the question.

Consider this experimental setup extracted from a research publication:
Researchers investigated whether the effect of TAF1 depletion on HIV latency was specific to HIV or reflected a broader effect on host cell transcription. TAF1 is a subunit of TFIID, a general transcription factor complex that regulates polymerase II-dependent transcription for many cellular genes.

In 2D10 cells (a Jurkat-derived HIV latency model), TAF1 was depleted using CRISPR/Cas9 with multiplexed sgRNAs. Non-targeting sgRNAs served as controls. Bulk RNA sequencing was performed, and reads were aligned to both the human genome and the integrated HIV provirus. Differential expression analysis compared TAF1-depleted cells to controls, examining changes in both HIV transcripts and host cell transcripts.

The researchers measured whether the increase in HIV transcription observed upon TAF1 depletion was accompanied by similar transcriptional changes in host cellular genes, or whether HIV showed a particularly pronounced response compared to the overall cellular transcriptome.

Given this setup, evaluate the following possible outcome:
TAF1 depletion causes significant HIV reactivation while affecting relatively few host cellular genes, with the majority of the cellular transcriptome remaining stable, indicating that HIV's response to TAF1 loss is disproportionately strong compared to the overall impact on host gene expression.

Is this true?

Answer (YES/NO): YES